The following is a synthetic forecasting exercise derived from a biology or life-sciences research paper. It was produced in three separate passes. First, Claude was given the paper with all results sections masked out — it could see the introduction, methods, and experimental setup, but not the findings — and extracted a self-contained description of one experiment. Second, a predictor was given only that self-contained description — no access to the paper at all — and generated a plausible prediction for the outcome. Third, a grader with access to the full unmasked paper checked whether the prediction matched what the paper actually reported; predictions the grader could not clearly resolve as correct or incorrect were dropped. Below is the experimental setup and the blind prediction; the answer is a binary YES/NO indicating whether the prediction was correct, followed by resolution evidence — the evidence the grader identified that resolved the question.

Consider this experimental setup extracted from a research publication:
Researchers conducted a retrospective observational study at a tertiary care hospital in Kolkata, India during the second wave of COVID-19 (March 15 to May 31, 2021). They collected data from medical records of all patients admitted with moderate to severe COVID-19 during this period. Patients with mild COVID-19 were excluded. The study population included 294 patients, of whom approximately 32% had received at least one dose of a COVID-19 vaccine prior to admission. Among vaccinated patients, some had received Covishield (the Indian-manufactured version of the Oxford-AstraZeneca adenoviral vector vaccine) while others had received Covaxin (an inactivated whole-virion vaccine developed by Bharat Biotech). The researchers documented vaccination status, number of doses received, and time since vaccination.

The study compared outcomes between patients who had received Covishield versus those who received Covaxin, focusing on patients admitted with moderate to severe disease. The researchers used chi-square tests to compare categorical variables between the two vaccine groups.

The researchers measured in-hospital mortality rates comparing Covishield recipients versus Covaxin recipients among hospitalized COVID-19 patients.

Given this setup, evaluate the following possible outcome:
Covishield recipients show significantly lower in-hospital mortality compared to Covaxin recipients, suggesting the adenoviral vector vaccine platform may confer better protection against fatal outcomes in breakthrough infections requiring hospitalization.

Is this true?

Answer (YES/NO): NO